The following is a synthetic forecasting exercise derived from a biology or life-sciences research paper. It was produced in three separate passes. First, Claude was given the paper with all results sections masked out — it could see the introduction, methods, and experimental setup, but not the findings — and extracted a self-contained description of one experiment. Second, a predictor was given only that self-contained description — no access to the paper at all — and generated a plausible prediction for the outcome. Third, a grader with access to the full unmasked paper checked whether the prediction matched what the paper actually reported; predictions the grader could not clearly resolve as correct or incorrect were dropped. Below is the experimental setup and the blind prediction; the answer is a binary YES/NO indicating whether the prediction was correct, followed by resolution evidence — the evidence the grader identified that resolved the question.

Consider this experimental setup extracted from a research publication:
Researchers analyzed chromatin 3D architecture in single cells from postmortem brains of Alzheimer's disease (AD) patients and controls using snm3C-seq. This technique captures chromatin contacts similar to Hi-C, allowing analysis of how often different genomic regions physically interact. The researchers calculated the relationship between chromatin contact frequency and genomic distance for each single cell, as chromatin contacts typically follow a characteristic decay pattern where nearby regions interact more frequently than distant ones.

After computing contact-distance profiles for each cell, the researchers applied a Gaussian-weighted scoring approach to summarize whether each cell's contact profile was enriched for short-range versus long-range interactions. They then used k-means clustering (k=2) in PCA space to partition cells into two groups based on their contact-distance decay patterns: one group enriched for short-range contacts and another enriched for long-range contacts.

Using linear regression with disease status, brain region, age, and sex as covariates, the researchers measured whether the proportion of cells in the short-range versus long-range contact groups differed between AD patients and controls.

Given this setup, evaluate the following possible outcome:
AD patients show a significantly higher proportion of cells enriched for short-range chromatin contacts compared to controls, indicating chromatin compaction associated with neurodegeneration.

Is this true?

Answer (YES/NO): NO